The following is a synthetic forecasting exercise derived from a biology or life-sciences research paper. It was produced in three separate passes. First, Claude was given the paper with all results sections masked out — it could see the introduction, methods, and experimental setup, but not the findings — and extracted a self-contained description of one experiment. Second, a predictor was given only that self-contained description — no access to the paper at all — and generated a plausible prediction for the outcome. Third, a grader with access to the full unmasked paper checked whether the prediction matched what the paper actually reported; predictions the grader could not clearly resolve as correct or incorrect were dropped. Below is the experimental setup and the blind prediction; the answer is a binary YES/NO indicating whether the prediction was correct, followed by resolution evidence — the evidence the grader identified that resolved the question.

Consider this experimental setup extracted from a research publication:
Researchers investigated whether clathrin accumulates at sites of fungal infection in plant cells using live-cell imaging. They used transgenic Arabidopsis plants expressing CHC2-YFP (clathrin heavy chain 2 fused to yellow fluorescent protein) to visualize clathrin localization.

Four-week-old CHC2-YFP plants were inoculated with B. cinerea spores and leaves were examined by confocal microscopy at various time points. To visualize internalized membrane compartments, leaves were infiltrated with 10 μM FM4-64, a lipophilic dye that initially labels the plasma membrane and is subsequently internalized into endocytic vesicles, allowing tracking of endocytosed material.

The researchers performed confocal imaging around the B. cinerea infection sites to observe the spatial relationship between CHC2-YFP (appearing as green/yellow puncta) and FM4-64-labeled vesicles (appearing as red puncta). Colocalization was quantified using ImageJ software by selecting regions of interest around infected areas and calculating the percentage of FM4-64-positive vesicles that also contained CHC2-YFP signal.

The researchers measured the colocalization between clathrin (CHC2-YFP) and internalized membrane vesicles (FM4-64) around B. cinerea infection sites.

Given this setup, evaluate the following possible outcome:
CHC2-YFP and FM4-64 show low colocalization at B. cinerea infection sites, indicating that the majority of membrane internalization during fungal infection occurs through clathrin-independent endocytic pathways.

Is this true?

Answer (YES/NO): NO